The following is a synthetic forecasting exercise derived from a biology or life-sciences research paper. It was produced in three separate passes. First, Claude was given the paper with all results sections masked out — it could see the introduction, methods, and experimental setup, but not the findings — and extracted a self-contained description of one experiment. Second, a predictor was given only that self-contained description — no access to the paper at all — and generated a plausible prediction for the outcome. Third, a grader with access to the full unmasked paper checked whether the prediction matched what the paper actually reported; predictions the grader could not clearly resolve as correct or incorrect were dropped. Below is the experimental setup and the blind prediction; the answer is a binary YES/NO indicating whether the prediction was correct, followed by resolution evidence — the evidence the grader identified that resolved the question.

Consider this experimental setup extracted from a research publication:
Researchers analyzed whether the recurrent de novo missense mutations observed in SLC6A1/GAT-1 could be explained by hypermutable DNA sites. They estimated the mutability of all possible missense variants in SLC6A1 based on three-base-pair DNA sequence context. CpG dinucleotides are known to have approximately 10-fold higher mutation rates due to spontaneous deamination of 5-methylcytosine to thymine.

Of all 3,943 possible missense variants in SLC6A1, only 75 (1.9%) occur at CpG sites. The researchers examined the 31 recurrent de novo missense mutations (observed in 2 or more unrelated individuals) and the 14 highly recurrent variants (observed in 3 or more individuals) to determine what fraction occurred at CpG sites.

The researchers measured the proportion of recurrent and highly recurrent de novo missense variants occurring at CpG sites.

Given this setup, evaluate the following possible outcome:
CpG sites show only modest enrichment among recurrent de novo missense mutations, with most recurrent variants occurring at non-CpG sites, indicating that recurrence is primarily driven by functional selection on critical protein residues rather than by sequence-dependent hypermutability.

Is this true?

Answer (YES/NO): NO